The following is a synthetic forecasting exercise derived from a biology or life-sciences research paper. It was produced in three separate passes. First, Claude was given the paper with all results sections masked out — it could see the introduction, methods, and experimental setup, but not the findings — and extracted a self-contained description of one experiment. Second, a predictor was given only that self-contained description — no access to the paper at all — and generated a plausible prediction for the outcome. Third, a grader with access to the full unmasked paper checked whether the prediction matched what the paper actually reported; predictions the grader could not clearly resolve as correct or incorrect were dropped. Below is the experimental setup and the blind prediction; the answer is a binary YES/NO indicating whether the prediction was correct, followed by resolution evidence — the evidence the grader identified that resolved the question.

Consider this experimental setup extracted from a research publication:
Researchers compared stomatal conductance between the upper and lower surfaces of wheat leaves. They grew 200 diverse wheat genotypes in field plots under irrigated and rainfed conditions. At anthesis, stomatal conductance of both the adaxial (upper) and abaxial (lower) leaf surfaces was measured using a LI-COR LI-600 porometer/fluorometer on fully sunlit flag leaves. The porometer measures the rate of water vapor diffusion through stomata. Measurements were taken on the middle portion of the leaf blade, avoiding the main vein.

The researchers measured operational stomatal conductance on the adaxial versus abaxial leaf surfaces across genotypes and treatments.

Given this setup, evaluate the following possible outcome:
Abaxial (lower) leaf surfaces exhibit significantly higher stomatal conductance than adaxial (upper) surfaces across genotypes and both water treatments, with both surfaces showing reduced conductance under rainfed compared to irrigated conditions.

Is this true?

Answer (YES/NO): NO